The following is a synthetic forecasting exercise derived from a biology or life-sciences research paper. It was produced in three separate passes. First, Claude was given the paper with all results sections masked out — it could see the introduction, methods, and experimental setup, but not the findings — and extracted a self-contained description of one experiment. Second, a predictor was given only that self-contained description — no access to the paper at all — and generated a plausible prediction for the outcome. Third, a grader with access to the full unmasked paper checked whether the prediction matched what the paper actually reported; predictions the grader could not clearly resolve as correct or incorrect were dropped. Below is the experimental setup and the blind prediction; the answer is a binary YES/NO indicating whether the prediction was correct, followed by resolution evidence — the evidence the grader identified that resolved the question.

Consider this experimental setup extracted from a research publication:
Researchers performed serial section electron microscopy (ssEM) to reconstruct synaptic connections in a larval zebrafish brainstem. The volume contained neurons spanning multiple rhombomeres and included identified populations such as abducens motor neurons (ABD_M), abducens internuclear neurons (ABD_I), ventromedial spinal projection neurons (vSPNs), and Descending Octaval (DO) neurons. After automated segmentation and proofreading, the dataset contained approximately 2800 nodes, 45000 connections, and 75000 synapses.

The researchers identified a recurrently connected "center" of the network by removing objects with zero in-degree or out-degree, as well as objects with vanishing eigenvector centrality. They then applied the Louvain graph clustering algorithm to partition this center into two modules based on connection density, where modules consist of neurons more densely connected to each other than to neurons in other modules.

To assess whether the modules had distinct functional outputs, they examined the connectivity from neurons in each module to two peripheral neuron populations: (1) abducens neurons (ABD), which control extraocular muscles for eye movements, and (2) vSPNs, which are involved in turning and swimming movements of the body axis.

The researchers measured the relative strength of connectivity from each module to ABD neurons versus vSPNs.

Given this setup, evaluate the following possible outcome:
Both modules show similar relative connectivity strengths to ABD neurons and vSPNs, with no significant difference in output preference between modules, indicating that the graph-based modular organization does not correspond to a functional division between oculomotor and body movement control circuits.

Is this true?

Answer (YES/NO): NO